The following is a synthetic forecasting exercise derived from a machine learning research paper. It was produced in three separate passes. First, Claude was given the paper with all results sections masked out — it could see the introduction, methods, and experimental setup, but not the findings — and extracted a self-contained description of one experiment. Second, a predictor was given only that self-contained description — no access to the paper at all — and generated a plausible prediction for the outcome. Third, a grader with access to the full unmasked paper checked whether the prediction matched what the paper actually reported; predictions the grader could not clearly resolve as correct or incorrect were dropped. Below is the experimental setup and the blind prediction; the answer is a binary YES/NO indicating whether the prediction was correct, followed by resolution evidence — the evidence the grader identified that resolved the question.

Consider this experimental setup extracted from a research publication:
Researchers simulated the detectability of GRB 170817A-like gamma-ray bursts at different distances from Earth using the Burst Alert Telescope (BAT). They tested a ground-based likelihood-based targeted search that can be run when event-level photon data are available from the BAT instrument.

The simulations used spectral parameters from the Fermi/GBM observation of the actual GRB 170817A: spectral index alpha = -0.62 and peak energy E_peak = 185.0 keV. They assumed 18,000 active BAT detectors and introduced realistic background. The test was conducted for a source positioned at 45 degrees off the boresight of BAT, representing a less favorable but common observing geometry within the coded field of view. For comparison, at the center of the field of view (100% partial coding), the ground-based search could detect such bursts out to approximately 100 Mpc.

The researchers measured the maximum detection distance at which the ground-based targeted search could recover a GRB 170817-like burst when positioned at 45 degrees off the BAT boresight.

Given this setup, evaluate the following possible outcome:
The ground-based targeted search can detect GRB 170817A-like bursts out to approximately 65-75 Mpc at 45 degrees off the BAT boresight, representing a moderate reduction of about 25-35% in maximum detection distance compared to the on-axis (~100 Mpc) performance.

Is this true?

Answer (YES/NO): YES